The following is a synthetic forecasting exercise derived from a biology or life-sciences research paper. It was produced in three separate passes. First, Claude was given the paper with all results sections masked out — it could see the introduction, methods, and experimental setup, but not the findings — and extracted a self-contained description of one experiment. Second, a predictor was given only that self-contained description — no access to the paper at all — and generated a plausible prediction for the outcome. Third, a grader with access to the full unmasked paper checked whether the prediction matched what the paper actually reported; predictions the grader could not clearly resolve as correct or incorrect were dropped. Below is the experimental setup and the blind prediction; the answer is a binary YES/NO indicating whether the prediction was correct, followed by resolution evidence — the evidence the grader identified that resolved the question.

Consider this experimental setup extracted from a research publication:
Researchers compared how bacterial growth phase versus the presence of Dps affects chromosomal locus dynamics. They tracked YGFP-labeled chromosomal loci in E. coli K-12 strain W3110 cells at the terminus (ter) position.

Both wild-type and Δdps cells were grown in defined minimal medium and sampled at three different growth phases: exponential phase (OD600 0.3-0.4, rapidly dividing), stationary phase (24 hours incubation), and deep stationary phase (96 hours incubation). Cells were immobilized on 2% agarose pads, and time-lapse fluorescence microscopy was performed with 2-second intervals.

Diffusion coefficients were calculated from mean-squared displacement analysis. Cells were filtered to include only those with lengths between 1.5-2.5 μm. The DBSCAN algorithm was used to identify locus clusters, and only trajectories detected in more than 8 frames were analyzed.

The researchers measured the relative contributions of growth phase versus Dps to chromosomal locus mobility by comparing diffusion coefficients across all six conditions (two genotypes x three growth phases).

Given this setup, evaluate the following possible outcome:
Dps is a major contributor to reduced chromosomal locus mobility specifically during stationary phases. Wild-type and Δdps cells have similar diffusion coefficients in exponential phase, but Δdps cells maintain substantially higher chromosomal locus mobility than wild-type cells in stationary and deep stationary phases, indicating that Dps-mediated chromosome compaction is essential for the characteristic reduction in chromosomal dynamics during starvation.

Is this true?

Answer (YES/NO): NO